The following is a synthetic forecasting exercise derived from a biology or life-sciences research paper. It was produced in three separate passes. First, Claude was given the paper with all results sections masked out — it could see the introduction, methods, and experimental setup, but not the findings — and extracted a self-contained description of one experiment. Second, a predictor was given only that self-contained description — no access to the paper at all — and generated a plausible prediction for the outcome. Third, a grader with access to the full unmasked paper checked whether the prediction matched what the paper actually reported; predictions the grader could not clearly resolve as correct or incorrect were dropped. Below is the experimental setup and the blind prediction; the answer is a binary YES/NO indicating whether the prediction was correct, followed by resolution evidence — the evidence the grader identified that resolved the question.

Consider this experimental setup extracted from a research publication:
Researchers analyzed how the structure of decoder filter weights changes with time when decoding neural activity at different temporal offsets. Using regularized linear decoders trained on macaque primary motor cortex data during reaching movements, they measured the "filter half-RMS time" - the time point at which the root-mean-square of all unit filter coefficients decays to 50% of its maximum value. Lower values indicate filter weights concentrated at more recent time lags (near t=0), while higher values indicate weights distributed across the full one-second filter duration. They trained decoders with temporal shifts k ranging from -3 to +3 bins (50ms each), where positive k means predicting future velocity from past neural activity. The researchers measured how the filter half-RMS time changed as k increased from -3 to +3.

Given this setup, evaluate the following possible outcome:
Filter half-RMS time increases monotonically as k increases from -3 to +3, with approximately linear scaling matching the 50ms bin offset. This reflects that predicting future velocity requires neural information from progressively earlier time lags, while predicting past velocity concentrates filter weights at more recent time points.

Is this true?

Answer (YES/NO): NO